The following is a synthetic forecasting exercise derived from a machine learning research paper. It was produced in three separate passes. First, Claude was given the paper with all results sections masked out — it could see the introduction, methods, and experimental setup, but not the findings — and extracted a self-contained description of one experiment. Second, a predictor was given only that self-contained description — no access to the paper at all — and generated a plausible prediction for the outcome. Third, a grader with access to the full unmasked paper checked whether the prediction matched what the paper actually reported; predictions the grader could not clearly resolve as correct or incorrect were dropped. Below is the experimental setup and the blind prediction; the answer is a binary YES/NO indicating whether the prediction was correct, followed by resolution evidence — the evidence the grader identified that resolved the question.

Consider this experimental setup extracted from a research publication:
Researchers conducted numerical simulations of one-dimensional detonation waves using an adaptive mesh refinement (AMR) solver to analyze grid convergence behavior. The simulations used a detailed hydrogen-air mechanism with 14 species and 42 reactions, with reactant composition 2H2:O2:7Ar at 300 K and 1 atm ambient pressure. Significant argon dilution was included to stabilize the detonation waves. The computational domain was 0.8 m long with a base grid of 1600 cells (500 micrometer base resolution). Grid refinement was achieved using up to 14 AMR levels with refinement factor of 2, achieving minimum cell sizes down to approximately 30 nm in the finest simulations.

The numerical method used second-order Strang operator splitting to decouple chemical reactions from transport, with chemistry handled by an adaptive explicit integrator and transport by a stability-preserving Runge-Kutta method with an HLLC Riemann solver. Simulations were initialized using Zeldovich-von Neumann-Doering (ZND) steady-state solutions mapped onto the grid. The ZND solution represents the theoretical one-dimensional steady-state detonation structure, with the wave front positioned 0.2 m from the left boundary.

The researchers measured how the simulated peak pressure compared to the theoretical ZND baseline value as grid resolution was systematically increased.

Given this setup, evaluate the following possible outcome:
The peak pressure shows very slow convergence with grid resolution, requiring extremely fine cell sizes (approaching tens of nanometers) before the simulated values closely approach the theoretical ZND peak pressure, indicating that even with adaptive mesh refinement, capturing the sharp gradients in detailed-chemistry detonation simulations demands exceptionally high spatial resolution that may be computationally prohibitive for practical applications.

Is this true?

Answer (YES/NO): NO